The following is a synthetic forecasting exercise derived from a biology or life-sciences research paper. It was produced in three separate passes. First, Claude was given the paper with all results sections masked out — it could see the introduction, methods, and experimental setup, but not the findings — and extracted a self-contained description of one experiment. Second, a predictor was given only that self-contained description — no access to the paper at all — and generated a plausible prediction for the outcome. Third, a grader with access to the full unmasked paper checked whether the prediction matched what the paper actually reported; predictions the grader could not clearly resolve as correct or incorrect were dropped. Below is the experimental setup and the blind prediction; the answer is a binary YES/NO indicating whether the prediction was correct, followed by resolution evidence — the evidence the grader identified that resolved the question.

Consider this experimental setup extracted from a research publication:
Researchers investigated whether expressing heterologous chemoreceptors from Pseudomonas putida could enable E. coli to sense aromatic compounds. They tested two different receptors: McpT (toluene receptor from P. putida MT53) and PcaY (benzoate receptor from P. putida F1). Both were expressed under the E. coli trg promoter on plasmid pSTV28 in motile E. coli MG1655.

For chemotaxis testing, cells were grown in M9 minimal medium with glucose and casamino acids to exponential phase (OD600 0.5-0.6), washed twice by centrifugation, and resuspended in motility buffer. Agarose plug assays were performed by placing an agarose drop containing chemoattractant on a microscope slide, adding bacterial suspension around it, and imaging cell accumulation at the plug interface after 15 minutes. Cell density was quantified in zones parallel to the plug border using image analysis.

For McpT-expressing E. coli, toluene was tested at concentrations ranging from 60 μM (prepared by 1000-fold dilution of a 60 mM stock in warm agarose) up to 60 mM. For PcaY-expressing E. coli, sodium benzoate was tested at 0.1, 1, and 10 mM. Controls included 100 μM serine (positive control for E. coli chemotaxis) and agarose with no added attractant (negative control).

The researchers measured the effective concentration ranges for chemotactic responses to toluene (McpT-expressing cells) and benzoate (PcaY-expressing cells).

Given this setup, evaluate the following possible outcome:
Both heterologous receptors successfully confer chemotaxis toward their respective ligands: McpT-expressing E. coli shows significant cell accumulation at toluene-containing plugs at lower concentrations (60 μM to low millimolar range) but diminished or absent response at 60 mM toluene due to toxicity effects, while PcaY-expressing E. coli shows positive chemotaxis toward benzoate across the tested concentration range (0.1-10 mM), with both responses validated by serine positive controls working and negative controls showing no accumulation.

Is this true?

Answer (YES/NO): NO